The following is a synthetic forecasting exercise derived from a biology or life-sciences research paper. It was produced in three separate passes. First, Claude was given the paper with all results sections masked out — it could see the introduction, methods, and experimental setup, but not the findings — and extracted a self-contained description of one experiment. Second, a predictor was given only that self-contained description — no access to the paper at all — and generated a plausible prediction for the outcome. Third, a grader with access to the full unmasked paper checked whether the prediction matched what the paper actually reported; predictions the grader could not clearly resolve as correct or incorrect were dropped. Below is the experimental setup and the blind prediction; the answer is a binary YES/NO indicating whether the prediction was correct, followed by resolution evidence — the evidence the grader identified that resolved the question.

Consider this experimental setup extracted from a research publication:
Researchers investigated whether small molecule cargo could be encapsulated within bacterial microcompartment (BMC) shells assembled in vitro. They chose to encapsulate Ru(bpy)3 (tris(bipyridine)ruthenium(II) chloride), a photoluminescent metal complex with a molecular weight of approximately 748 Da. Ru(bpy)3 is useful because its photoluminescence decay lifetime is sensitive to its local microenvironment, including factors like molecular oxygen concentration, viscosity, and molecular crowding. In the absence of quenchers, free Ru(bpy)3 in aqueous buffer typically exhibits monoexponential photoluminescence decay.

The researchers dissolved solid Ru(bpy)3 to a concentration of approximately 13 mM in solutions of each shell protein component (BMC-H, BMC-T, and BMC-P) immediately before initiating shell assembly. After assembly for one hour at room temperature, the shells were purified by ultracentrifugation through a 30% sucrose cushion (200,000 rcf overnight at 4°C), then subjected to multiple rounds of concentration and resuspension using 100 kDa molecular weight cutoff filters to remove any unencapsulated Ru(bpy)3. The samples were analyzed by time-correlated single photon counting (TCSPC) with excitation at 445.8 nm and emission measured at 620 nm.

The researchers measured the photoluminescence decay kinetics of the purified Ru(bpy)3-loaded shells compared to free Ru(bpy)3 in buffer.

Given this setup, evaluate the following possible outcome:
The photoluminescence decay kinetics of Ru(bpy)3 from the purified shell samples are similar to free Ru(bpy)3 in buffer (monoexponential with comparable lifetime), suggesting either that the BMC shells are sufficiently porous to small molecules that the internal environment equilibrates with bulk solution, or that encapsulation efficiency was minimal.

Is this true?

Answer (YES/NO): NO